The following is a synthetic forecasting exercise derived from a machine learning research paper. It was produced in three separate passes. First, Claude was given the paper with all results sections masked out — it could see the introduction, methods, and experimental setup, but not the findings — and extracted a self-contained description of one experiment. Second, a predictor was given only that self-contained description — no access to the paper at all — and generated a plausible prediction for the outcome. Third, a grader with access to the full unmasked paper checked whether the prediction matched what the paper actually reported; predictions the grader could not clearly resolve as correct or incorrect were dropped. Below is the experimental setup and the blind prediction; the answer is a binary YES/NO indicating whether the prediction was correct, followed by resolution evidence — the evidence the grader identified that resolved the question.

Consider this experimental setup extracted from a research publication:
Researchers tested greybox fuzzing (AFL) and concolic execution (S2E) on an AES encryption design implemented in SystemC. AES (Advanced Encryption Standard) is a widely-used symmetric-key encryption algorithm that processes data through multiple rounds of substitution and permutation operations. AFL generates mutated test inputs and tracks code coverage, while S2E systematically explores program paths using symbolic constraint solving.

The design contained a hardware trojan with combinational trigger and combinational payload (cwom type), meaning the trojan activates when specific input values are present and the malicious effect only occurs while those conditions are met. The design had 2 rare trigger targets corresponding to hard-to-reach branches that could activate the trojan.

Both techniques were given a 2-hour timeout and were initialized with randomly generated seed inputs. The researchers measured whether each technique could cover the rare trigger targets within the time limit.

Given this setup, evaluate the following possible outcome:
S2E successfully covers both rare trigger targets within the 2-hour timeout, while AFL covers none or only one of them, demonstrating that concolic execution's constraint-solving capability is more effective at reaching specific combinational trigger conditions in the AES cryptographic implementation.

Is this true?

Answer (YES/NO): NO